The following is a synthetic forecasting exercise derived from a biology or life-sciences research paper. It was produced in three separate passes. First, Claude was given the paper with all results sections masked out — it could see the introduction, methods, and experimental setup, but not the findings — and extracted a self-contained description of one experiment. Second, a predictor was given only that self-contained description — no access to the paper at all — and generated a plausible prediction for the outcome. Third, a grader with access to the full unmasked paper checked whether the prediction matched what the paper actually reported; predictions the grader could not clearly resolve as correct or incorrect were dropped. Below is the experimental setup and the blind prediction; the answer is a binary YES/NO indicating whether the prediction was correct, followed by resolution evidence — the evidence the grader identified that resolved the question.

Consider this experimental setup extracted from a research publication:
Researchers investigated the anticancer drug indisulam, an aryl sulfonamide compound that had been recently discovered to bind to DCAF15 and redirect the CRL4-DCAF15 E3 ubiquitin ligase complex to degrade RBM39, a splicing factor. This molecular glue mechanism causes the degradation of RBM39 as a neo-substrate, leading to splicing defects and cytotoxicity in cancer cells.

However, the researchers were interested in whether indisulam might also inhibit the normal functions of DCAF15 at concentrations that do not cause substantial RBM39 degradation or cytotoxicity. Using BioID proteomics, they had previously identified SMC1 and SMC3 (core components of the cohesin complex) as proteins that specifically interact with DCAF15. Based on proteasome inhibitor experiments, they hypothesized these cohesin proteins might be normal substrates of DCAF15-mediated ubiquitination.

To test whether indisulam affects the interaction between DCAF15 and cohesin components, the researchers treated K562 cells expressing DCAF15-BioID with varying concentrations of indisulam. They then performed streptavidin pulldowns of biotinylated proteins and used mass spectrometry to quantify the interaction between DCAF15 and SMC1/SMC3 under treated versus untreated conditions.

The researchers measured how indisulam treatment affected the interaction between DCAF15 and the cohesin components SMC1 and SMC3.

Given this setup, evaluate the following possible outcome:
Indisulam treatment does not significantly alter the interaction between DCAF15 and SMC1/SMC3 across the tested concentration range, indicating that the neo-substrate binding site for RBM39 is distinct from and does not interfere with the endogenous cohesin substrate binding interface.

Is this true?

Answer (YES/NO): NO